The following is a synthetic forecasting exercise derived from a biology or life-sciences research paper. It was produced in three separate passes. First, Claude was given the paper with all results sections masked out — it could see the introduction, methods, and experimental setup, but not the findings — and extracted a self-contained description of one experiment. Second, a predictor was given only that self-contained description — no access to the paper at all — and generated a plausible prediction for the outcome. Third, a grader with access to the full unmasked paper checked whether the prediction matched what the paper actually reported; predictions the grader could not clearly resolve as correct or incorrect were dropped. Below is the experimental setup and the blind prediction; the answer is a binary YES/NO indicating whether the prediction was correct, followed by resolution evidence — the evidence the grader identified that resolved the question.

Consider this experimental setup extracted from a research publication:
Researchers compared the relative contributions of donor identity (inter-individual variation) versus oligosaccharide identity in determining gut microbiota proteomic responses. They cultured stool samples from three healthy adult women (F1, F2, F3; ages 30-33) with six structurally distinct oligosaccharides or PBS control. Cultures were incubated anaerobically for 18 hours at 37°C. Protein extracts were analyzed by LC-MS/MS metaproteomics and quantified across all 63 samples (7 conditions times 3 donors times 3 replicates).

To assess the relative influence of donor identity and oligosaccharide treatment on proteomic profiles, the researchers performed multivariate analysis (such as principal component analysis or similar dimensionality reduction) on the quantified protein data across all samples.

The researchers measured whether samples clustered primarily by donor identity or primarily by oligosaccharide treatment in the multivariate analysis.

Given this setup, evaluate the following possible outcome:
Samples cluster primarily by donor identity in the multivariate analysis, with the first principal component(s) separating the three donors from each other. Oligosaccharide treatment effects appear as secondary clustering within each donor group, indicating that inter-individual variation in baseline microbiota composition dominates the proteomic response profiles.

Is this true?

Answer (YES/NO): YES